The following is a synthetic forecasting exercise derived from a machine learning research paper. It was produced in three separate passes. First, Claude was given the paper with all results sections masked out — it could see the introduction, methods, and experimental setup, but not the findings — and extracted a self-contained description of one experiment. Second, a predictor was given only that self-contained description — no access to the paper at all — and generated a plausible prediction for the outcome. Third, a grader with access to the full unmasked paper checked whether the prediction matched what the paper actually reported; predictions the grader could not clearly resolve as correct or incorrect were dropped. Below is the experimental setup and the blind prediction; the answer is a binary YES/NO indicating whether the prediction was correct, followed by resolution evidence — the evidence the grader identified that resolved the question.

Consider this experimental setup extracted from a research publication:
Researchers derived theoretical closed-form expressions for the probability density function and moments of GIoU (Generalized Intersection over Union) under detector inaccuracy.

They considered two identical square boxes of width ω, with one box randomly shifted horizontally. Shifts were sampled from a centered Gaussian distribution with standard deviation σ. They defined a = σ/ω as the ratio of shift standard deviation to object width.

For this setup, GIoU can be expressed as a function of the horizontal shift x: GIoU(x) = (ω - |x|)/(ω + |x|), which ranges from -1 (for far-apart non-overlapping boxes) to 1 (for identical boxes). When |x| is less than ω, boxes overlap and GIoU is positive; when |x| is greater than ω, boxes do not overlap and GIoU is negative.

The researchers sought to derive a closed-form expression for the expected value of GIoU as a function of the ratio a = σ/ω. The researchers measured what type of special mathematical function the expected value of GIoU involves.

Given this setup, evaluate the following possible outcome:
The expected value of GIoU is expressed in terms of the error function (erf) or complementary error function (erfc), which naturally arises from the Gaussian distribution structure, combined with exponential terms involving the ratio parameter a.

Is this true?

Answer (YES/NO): NO